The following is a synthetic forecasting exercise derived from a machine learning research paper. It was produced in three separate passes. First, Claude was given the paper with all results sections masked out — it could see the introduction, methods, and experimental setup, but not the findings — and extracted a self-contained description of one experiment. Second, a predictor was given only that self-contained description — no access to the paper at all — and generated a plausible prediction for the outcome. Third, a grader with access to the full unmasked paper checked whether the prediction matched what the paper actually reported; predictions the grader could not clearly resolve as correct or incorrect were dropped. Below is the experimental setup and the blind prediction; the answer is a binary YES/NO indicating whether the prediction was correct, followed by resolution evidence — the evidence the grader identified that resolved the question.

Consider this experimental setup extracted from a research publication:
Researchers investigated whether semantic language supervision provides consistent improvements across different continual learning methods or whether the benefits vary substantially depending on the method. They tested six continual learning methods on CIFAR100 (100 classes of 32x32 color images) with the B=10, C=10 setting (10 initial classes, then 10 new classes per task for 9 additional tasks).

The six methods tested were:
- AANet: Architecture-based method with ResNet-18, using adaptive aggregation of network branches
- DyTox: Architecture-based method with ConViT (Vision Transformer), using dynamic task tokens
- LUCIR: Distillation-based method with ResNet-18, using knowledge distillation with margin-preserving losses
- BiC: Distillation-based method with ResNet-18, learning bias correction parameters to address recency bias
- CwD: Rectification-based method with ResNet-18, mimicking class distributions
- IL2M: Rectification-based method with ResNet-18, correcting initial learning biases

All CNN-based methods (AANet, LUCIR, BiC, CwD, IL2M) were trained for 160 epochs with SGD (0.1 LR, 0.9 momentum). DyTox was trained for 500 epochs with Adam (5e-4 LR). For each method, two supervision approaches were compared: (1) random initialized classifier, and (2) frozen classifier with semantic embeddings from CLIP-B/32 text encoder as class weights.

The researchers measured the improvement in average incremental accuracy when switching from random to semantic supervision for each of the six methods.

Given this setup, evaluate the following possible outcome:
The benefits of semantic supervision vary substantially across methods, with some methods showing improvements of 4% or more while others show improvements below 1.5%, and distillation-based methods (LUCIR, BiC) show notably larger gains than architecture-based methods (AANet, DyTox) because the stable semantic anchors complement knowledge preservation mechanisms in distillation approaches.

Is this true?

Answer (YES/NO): NO